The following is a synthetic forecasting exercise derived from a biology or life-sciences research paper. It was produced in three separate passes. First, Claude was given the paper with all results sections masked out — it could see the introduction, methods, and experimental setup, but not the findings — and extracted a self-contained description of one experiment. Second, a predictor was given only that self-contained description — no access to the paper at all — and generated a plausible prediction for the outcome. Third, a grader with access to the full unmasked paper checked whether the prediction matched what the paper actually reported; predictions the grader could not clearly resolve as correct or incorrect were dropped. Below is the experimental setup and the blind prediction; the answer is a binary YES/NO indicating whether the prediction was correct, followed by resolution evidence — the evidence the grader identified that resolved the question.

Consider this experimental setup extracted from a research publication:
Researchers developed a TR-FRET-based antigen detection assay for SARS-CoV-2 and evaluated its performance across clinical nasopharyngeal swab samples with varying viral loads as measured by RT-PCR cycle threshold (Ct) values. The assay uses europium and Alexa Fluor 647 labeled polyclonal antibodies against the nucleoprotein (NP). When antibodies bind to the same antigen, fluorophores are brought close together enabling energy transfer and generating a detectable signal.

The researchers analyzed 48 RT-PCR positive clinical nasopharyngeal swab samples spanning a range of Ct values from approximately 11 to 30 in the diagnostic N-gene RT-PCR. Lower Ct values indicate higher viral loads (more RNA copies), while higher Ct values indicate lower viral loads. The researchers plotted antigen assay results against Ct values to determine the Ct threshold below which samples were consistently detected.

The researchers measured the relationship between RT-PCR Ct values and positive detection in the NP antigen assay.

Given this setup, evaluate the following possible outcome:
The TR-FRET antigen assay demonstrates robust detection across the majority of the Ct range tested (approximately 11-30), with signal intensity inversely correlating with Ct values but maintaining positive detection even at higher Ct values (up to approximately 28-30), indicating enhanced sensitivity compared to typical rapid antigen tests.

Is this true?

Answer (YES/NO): NO